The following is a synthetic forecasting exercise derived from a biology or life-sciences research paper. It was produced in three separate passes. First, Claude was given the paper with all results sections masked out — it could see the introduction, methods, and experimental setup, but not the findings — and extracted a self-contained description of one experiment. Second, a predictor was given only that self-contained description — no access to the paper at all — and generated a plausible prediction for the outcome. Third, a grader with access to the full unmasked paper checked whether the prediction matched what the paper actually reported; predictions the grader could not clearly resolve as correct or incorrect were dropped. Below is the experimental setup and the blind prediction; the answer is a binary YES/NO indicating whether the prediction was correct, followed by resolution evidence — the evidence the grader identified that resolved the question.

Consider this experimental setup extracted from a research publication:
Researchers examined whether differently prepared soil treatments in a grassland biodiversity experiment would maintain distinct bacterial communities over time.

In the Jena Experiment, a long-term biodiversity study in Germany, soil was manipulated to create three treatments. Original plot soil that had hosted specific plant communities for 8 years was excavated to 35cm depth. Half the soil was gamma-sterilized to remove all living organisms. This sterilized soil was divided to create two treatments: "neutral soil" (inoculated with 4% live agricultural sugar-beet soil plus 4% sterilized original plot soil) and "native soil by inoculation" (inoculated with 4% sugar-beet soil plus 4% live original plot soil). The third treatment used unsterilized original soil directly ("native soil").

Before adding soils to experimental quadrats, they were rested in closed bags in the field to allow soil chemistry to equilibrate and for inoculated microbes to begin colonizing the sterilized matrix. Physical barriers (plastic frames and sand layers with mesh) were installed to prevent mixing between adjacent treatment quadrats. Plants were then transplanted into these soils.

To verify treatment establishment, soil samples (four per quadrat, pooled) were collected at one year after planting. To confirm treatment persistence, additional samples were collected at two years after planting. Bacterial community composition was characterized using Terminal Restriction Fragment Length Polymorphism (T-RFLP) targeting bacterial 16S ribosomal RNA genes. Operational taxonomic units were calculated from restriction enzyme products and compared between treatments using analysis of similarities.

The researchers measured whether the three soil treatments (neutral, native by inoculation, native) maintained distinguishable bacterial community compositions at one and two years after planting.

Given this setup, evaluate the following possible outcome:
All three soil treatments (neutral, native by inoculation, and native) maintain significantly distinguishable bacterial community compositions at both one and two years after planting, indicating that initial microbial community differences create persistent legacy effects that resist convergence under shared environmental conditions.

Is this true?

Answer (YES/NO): YES